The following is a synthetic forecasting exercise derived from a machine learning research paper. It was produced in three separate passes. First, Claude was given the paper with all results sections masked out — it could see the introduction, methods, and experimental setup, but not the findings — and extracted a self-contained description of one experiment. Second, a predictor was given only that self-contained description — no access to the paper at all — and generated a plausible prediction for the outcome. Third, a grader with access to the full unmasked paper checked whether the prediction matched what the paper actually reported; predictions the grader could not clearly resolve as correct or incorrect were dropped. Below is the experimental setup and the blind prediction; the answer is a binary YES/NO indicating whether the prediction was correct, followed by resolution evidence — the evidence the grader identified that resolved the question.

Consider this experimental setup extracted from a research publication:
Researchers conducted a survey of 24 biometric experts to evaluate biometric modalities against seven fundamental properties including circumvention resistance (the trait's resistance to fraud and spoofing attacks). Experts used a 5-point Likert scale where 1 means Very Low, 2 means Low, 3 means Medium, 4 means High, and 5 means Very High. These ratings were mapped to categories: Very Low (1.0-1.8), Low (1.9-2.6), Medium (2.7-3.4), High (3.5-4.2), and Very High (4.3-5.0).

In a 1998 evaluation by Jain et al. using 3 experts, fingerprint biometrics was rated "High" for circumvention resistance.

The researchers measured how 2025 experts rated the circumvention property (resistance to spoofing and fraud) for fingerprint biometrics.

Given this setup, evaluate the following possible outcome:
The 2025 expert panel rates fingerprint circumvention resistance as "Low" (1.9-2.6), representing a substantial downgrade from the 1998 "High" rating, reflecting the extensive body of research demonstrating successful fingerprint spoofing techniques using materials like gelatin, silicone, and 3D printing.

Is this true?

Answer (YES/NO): NO